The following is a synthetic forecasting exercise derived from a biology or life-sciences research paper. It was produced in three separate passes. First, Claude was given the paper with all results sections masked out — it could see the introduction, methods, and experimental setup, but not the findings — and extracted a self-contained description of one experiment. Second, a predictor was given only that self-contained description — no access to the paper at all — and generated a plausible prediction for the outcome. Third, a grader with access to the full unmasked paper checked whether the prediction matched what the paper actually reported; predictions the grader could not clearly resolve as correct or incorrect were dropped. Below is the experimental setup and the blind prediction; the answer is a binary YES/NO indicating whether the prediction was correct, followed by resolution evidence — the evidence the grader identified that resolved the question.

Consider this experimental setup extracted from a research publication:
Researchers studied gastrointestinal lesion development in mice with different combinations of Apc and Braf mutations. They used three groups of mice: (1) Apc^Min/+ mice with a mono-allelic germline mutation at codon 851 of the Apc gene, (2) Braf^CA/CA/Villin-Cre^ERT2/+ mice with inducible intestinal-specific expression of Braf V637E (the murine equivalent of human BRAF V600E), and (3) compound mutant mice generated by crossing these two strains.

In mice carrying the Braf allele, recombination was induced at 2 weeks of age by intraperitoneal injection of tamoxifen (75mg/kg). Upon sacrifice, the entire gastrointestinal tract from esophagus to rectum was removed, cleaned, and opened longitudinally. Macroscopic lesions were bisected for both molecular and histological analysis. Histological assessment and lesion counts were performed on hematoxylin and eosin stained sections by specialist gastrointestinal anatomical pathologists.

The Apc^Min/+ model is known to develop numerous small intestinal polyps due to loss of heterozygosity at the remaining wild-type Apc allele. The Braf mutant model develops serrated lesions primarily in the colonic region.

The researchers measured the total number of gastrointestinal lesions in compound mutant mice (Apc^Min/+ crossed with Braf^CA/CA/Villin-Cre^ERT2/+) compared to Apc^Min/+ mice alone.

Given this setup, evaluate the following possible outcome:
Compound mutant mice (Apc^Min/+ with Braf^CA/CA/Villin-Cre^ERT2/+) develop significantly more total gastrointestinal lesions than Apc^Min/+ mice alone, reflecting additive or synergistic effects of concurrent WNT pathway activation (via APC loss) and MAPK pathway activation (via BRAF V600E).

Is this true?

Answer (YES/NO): YES